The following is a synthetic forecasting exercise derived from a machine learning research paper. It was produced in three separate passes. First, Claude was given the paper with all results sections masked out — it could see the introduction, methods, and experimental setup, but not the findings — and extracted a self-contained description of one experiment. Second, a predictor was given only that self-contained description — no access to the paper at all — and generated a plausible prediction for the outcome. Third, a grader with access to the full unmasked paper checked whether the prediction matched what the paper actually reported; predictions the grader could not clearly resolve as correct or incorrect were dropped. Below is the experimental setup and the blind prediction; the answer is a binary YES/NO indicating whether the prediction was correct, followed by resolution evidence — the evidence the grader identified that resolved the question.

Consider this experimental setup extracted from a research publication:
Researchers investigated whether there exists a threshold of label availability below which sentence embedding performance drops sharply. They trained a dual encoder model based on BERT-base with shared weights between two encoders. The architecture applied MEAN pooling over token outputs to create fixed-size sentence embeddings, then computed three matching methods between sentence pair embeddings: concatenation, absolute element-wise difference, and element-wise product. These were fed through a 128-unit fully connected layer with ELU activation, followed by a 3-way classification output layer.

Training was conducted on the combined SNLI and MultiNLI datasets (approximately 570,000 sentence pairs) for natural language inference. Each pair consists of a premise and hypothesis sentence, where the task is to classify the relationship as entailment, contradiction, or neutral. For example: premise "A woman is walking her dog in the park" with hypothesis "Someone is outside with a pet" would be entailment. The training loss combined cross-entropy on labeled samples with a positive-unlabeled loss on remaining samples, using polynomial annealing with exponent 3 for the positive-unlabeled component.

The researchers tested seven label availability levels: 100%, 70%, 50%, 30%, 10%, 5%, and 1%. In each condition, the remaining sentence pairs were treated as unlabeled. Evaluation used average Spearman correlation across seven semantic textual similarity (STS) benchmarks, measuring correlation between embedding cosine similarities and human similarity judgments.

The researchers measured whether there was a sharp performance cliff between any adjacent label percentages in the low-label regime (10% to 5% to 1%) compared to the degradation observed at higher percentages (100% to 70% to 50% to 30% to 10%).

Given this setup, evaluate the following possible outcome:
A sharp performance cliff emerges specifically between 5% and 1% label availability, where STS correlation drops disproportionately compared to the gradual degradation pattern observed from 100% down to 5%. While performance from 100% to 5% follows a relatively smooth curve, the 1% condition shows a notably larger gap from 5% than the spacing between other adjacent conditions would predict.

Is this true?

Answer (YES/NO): NO